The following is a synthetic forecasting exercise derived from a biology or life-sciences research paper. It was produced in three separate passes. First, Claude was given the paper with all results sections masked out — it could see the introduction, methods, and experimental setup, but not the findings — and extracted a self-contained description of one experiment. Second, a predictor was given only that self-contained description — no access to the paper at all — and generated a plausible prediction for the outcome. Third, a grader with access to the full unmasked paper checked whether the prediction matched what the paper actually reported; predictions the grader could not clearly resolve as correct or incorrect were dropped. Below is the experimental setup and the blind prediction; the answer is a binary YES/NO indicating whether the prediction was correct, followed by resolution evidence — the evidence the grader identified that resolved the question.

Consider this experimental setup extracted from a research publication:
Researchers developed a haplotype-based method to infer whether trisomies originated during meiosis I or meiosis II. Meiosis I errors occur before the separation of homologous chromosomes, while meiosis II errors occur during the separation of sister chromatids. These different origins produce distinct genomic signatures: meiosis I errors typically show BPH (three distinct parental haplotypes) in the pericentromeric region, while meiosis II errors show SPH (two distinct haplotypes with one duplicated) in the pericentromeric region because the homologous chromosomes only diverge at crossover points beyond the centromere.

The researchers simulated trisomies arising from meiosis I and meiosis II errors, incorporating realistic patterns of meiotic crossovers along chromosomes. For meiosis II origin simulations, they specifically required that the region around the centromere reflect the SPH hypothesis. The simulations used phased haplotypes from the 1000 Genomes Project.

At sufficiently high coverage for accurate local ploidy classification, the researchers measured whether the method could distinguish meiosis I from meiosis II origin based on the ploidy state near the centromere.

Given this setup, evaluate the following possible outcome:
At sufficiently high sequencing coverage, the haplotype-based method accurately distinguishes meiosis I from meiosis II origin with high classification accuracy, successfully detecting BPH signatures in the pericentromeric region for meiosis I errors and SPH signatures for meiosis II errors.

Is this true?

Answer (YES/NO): NO